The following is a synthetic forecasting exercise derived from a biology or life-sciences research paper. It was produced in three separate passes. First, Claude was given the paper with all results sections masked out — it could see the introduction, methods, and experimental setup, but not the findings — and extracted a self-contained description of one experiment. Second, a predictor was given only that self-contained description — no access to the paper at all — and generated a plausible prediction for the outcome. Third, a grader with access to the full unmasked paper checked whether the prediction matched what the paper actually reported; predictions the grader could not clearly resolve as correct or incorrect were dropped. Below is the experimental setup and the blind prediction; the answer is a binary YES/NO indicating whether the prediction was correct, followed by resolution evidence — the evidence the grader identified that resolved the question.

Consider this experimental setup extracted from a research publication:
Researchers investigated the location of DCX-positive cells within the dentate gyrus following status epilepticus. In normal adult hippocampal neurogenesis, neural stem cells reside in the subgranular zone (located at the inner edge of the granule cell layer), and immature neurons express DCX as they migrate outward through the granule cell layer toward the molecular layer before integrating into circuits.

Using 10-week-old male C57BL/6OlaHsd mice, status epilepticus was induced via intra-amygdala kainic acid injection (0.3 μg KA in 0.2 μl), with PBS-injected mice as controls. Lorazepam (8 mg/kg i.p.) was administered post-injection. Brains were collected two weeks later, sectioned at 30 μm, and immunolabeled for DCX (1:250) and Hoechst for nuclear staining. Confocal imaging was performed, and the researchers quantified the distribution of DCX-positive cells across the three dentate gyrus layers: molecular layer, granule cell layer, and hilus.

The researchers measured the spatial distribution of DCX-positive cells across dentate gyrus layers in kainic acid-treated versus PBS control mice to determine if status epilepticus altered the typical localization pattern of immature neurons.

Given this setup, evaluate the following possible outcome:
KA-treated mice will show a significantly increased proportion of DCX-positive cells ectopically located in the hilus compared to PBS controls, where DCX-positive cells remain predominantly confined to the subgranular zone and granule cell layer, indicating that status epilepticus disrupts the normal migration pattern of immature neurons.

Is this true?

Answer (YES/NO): NO